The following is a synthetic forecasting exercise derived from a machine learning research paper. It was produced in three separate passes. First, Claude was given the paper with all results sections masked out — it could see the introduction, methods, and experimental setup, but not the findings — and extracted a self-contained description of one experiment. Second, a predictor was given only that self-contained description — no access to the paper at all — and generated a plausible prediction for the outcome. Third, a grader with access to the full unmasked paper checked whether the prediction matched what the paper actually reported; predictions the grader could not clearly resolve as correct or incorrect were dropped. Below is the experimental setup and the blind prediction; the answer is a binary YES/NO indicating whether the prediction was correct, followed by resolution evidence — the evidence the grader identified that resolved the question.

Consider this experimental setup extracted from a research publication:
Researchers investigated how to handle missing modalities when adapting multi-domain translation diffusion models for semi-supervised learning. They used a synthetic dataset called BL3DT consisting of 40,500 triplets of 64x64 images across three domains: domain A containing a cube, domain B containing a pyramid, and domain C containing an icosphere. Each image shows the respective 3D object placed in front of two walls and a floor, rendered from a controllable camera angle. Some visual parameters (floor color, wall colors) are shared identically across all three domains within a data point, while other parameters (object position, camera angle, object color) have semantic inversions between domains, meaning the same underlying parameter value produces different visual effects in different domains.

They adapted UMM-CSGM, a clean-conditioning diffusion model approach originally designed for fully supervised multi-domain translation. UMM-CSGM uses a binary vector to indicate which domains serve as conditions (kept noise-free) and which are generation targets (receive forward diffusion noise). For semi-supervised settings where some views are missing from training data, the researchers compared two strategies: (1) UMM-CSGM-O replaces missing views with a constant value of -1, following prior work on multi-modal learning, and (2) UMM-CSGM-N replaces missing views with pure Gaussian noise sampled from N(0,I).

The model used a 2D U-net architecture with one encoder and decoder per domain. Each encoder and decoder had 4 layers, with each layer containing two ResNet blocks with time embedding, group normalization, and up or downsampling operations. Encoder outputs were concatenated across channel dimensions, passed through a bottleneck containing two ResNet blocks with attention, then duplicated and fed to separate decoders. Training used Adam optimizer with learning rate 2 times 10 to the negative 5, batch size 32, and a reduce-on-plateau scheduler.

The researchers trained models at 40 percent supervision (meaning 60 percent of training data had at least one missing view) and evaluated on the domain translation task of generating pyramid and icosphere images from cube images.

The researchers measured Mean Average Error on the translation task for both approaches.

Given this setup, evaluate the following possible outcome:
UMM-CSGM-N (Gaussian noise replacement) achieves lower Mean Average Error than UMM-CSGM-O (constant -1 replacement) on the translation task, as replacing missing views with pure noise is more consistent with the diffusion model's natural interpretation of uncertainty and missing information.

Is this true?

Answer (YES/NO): YES